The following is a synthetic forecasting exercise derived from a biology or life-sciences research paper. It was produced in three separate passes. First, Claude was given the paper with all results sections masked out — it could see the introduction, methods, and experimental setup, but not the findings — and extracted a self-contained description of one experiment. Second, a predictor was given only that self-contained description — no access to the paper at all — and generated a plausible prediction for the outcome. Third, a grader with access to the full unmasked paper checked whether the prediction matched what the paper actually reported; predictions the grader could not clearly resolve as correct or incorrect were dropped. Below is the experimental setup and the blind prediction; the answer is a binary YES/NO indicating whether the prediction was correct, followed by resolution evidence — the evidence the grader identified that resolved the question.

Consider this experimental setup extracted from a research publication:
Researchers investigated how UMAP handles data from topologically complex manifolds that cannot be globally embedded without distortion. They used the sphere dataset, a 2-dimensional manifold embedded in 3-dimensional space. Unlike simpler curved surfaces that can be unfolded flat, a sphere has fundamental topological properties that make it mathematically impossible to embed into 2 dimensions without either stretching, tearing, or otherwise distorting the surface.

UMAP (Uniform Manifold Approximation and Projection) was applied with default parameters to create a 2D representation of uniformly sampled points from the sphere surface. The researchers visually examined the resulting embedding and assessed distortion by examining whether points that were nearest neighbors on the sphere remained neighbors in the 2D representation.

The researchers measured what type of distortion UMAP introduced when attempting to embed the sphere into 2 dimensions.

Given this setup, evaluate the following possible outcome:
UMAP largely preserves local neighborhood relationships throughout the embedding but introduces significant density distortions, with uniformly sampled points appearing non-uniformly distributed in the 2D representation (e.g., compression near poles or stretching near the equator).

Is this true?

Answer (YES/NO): NO